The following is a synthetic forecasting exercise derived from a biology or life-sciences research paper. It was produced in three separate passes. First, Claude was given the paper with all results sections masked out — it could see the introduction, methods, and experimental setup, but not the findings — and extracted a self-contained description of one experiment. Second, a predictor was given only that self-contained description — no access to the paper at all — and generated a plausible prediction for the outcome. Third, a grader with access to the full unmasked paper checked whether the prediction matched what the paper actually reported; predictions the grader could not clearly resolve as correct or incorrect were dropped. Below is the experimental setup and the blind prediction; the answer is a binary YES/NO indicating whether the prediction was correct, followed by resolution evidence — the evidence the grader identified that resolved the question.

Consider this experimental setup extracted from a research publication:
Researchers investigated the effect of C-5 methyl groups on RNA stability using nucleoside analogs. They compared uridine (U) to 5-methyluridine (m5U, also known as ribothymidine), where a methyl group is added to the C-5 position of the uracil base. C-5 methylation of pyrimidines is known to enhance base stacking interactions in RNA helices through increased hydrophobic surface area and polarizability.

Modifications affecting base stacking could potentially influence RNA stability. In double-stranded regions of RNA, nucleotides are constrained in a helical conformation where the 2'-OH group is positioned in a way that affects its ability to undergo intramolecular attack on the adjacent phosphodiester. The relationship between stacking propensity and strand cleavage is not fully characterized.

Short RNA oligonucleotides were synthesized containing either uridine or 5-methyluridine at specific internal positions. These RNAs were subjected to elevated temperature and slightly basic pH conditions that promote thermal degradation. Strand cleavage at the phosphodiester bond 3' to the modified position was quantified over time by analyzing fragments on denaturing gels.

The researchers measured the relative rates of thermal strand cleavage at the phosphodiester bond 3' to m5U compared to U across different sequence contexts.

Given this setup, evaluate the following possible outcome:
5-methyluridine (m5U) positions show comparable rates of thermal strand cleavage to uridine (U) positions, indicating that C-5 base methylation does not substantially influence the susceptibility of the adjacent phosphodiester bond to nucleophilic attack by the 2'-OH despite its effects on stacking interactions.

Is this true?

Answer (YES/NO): NO